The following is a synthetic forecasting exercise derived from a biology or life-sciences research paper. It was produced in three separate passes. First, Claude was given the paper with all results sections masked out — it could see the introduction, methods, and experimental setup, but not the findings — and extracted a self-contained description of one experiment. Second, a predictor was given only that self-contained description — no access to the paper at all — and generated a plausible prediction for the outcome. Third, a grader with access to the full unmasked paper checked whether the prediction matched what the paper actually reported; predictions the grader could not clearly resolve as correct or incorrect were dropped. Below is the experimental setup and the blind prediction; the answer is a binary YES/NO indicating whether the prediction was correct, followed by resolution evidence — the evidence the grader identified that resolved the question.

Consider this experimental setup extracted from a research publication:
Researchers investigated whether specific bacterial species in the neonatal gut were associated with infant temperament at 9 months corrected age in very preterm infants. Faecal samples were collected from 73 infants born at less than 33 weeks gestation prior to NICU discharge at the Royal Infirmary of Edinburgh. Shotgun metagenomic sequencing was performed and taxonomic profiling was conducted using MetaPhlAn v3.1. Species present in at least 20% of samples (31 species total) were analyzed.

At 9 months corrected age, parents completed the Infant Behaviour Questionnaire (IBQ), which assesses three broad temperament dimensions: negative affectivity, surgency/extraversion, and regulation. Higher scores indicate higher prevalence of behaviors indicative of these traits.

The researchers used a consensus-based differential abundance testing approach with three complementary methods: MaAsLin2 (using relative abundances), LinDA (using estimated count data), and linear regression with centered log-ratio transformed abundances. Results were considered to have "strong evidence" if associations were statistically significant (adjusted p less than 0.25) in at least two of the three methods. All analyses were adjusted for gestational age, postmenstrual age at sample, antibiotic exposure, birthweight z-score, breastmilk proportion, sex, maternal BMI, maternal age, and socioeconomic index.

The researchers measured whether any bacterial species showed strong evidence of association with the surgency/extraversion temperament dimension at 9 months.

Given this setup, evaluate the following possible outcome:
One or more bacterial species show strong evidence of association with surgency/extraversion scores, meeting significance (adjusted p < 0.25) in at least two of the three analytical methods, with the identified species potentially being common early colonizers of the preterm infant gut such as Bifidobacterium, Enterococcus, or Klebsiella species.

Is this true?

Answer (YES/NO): NO